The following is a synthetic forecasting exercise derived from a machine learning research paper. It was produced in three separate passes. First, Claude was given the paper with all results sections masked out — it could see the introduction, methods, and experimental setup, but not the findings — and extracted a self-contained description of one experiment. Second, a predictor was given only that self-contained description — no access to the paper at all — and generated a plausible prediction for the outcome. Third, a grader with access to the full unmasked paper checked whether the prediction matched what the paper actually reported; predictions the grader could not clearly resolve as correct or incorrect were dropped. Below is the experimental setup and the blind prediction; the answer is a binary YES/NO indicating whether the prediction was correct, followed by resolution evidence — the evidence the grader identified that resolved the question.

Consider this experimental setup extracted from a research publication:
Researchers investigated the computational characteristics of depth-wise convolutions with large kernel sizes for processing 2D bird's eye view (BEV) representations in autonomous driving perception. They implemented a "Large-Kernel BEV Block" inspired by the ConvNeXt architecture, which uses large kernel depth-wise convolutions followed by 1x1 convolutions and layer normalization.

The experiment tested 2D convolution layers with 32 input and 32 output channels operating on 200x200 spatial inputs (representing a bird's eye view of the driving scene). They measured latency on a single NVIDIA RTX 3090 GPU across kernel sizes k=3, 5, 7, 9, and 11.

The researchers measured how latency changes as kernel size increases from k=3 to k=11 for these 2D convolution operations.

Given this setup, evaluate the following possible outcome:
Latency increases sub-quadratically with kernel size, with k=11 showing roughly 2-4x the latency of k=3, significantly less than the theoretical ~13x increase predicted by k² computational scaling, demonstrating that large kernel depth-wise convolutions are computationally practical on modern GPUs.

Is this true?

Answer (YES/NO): NO